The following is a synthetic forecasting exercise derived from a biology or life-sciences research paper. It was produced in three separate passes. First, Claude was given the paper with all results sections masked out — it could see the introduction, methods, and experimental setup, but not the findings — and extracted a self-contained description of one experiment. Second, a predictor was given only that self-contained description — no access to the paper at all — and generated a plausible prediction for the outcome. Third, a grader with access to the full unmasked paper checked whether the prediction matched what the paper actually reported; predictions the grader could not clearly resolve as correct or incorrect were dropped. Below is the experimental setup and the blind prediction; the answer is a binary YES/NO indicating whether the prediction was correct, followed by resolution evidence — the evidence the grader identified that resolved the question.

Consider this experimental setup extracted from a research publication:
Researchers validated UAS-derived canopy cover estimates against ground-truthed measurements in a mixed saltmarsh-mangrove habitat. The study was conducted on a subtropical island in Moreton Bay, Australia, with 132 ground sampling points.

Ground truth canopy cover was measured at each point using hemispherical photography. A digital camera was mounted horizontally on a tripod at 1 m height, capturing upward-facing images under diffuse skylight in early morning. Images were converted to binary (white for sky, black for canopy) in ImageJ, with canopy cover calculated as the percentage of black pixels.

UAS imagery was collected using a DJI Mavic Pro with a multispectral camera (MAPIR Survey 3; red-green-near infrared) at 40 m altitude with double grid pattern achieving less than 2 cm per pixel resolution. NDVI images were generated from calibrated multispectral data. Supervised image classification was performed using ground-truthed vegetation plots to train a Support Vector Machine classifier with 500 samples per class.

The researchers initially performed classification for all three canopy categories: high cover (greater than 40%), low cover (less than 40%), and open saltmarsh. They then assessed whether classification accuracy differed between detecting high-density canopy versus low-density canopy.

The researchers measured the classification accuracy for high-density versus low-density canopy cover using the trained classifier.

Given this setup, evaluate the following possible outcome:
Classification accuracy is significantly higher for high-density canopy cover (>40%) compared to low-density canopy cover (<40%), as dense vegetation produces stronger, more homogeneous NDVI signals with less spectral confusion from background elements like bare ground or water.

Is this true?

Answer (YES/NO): NO